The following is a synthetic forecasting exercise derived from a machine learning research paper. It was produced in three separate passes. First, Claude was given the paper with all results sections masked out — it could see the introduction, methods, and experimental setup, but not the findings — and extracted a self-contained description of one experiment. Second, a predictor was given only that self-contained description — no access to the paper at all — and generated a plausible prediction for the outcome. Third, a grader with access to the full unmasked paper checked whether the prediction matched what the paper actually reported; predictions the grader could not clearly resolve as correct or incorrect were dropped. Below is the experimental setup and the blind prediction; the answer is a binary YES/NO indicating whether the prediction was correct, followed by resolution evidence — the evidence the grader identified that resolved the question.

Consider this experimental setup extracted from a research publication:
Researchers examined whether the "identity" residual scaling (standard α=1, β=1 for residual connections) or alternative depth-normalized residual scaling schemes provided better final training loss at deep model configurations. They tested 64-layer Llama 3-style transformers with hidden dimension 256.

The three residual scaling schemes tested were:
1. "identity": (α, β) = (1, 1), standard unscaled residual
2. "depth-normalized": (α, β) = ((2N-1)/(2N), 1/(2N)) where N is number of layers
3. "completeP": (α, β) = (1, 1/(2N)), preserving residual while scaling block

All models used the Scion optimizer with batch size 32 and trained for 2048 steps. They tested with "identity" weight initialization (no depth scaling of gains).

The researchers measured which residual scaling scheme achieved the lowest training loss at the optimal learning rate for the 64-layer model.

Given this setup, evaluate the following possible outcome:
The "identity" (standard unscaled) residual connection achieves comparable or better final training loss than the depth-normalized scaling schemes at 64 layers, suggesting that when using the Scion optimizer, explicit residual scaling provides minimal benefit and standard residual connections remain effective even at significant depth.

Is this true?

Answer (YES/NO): YES